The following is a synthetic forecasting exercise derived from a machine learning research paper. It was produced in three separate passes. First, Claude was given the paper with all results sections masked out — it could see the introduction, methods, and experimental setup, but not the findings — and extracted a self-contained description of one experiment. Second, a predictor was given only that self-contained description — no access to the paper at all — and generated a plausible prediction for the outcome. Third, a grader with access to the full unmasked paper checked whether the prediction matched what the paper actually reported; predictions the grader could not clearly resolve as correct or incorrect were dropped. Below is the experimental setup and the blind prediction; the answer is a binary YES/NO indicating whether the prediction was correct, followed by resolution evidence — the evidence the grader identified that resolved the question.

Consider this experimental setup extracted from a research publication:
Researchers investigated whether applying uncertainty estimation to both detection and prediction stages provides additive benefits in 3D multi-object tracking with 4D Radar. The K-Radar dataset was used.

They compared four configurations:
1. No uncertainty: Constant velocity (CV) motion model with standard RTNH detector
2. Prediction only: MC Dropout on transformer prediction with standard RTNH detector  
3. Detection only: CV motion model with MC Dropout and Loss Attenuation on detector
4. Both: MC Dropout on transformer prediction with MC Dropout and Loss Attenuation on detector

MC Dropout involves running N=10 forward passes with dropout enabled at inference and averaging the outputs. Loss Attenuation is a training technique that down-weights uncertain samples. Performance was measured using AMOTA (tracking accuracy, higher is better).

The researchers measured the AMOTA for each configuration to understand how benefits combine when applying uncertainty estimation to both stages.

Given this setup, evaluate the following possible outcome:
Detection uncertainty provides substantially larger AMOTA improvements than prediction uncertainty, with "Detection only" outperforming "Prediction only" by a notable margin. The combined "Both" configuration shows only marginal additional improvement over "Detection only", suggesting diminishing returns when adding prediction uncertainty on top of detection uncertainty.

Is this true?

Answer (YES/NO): YES